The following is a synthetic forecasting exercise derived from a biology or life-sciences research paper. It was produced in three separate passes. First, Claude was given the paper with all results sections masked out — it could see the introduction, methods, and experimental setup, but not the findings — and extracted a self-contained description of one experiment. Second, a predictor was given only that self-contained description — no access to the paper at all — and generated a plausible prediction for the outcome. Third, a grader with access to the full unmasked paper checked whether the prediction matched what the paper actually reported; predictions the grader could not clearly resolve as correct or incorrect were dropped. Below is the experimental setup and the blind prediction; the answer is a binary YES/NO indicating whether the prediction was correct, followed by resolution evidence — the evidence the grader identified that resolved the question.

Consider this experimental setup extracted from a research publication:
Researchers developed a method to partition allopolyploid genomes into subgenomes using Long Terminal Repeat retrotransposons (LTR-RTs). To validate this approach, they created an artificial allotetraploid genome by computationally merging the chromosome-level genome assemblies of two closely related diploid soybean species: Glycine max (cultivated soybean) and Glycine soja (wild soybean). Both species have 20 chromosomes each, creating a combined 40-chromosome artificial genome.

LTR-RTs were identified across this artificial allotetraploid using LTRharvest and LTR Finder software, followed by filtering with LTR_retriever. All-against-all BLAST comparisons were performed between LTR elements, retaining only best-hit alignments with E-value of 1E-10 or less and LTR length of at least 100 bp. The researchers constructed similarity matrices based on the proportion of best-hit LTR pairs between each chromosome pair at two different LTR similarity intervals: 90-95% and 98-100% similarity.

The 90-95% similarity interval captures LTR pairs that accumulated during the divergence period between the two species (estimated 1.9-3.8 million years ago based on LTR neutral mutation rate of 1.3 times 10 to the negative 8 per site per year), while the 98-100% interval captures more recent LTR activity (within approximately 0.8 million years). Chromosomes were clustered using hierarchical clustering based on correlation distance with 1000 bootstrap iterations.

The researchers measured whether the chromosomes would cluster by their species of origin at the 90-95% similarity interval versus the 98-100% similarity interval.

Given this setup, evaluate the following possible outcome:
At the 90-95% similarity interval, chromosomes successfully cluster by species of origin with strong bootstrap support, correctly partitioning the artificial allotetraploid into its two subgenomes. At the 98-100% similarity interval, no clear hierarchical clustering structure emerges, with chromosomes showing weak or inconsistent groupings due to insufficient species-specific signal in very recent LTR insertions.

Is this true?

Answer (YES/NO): NO